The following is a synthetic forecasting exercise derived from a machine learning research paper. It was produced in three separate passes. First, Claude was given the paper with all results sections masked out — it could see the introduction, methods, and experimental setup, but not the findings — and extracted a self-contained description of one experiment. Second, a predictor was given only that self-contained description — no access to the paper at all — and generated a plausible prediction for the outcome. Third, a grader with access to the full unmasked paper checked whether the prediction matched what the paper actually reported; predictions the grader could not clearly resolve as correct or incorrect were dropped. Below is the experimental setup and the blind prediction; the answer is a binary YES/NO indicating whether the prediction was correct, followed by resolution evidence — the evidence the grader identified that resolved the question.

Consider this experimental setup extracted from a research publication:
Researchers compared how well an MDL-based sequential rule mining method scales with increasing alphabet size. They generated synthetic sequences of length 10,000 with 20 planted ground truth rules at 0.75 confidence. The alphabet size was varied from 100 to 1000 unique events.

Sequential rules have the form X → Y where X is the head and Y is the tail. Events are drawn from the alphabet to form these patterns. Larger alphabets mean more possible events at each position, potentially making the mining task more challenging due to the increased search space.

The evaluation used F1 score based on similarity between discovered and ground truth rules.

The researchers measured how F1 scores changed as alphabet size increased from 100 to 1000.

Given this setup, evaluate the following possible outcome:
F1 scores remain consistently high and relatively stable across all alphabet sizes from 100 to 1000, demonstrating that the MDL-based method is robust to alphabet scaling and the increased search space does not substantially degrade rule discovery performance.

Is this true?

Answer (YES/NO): YES